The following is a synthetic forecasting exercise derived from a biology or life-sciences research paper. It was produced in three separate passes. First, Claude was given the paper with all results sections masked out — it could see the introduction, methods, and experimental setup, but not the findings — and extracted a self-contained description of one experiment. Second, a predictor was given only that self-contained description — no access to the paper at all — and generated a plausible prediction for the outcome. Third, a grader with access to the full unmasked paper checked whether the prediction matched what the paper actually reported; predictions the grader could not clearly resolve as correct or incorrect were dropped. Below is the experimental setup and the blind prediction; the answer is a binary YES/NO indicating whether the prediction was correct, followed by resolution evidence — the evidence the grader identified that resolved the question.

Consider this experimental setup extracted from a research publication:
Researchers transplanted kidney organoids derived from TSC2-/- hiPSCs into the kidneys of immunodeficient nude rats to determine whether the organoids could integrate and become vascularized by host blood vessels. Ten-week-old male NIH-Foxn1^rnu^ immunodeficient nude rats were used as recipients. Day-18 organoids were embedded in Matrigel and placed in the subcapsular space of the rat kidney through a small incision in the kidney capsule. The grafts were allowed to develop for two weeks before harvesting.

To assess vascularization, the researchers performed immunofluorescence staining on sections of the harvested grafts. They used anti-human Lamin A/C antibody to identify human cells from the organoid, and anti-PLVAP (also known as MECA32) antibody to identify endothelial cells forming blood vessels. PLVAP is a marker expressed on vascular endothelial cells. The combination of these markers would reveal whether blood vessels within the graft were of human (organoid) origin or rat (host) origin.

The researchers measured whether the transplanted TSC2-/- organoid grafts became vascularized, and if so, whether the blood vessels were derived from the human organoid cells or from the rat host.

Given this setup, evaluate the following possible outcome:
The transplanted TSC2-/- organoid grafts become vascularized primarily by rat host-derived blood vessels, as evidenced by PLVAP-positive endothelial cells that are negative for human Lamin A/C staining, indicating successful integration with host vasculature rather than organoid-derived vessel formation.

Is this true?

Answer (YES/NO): YES